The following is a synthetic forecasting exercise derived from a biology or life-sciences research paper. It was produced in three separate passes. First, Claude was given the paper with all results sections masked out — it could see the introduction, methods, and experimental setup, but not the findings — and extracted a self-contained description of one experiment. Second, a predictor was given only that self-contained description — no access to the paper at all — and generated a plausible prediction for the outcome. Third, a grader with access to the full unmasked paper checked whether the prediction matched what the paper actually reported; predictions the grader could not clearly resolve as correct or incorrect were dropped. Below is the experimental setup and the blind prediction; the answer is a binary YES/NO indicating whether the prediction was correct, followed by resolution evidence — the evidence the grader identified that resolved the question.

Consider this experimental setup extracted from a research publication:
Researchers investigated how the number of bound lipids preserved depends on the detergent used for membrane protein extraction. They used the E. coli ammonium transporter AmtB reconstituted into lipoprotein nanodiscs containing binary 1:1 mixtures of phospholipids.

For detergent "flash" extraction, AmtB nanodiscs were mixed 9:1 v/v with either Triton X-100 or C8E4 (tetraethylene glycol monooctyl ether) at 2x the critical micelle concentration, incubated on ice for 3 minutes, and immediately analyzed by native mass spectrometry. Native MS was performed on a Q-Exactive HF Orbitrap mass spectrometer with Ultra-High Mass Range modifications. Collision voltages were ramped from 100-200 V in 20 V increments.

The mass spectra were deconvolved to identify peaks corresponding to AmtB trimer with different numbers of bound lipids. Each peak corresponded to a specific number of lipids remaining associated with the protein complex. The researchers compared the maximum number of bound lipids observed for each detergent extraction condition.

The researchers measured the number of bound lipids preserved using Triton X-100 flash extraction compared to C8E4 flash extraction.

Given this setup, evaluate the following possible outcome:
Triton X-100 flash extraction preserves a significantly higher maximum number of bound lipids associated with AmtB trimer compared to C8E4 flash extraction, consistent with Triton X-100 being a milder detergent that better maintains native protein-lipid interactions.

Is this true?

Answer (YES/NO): YES